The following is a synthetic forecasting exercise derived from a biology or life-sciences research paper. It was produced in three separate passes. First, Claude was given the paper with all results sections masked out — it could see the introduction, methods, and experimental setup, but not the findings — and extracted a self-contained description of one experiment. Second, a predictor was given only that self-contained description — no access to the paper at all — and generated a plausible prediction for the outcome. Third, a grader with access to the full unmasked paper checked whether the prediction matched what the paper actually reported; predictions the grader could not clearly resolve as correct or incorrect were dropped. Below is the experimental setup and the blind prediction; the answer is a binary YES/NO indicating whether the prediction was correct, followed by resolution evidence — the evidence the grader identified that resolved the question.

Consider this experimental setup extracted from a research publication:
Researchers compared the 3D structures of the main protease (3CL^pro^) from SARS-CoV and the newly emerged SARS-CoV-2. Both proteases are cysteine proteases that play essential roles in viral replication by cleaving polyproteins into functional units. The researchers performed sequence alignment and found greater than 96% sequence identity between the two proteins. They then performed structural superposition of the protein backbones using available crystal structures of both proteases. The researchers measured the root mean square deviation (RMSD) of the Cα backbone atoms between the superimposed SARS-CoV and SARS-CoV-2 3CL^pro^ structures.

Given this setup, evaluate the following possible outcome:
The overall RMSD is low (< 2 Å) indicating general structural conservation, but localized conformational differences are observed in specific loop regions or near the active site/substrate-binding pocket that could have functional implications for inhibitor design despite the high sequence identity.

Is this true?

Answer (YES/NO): NO